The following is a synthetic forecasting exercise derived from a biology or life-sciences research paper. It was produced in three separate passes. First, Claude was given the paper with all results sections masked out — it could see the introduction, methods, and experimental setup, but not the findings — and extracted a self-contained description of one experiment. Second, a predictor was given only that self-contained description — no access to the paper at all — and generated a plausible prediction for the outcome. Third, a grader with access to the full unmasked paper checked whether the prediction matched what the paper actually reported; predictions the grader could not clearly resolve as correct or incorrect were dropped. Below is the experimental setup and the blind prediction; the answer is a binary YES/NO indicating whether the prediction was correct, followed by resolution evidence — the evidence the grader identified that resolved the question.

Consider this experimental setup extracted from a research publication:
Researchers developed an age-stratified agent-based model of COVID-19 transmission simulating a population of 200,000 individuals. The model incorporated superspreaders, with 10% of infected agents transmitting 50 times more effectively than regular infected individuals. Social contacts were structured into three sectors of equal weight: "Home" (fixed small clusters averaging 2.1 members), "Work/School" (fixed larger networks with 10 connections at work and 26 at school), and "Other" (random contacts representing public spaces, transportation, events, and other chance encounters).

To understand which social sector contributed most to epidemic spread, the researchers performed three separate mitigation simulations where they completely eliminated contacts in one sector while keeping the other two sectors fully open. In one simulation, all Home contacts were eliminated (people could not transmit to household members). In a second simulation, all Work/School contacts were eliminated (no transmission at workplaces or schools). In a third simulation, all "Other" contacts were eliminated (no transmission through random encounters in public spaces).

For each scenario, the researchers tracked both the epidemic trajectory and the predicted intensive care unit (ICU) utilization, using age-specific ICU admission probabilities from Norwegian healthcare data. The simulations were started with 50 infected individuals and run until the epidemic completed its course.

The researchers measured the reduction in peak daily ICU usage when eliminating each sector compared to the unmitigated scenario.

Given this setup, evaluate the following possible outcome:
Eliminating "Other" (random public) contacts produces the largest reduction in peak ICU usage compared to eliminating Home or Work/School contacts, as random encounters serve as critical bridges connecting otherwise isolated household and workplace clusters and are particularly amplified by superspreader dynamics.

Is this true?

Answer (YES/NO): YES